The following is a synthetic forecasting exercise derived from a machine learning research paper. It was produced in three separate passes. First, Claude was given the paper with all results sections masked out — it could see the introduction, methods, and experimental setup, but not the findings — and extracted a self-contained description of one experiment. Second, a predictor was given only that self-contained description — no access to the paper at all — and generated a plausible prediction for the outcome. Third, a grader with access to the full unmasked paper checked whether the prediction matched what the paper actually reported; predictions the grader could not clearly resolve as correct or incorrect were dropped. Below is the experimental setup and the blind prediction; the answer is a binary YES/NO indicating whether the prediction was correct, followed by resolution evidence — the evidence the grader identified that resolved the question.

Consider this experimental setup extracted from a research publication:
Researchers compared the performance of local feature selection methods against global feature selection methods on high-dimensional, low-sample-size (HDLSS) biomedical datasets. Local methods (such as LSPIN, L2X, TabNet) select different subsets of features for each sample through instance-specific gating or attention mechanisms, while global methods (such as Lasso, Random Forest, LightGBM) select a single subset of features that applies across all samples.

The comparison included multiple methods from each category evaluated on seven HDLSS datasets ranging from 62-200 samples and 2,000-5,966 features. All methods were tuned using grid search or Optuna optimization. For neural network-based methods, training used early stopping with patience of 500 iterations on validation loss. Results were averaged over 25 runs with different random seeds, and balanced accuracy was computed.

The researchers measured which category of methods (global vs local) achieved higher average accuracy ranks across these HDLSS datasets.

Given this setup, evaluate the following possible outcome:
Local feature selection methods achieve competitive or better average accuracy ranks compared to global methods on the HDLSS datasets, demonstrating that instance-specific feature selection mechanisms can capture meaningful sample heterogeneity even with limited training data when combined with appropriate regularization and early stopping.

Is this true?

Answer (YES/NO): NO